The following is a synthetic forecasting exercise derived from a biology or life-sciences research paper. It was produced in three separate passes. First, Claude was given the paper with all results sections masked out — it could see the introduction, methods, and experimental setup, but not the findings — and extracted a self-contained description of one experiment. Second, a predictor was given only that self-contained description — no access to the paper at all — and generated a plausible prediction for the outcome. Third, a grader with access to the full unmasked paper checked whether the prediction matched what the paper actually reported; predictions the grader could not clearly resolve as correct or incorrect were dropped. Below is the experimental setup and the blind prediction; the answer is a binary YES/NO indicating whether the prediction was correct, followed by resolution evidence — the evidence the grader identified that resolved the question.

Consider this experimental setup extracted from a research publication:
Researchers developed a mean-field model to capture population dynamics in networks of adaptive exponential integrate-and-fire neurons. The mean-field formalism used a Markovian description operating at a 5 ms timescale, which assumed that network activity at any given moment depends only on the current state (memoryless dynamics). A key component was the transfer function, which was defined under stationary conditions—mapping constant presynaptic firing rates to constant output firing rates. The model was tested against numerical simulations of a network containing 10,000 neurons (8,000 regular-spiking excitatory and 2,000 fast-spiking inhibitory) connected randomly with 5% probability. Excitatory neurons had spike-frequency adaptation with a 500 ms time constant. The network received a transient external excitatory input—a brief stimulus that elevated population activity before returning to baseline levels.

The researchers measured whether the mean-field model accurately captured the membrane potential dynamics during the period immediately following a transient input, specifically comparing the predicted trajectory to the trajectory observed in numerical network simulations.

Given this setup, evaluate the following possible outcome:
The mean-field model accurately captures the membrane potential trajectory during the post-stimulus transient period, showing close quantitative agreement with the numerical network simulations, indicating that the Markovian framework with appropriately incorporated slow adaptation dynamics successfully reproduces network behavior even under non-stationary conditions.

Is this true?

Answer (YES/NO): NO